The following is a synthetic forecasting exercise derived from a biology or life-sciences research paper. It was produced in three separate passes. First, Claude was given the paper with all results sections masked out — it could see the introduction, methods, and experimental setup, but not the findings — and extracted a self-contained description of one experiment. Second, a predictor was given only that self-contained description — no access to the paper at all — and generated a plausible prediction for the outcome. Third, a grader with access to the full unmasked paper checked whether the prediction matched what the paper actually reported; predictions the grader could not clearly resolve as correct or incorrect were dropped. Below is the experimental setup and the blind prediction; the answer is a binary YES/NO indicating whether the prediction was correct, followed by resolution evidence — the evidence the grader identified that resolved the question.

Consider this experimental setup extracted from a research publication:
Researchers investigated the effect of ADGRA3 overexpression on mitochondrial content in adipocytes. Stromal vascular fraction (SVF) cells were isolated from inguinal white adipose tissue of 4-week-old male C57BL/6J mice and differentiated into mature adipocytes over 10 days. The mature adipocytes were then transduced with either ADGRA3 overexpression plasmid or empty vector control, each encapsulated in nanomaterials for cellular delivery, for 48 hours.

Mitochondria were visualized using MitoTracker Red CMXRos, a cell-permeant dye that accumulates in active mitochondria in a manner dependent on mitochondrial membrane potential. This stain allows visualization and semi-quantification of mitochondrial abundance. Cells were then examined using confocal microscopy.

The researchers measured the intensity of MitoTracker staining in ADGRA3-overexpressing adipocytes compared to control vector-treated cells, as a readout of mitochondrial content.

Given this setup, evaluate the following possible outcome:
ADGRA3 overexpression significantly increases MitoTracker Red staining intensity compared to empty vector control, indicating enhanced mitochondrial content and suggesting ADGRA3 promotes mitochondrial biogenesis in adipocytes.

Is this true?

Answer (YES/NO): YES